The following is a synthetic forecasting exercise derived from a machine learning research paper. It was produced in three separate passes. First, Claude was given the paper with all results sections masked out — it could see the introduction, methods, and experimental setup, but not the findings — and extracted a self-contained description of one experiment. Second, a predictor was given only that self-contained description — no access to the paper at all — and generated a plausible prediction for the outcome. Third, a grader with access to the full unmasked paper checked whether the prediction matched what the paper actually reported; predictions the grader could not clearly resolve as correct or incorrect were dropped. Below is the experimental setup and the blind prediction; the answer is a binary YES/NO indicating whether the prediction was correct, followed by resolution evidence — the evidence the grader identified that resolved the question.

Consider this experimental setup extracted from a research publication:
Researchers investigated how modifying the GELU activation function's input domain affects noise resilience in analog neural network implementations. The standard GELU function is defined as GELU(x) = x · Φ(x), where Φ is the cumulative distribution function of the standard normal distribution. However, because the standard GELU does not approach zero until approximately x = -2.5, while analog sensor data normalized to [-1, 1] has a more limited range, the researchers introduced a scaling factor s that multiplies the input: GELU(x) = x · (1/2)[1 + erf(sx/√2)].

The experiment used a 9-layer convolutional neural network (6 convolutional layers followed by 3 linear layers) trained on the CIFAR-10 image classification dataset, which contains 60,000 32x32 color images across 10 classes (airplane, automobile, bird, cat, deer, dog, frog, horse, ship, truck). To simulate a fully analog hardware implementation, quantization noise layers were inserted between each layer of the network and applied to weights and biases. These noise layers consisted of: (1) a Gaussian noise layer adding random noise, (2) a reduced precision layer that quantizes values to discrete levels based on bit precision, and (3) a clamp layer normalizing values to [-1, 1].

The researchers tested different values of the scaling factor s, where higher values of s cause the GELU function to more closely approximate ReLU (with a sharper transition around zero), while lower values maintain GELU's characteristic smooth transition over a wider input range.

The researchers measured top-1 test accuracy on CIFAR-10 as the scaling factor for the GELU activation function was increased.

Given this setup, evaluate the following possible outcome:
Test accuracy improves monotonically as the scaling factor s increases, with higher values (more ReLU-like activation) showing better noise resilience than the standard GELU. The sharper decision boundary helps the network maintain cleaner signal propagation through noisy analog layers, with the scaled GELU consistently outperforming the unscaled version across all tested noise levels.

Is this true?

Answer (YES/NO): NO